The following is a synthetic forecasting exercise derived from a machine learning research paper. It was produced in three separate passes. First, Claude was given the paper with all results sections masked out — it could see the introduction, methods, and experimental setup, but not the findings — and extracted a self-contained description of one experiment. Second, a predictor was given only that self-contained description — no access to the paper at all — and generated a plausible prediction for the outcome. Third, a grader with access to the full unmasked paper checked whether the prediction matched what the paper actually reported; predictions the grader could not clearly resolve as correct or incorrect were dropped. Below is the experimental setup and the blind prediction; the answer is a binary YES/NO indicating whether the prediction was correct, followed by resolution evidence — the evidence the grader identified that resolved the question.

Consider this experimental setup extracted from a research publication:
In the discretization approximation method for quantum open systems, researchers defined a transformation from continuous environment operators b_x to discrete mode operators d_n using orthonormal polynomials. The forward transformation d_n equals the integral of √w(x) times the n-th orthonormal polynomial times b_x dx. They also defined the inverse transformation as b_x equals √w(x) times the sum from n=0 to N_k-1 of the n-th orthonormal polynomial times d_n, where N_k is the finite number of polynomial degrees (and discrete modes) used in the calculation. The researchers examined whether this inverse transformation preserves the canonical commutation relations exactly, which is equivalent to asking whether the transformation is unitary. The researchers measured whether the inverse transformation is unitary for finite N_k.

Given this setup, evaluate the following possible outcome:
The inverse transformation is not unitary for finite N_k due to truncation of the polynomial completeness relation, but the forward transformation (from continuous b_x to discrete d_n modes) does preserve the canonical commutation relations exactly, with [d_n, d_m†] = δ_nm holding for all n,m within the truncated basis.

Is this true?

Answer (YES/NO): YES